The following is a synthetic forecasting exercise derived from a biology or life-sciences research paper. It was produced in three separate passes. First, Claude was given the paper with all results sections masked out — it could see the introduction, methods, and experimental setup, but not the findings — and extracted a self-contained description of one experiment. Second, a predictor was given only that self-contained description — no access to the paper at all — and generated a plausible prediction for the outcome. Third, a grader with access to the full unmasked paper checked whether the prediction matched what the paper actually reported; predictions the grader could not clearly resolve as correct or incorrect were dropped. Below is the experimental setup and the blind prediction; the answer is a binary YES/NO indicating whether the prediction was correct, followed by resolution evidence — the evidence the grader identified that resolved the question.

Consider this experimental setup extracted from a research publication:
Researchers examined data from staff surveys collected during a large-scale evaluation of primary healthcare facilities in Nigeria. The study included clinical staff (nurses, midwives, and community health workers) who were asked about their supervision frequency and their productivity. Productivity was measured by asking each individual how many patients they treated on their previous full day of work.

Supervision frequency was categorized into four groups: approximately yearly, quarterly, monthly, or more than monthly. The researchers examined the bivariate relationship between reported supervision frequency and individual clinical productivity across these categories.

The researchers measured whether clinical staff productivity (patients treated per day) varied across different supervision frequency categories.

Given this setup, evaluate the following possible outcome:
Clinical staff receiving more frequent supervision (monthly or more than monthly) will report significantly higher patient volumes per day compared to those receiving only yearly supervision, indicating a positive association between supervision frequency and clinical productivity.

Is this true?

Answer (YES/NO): NO